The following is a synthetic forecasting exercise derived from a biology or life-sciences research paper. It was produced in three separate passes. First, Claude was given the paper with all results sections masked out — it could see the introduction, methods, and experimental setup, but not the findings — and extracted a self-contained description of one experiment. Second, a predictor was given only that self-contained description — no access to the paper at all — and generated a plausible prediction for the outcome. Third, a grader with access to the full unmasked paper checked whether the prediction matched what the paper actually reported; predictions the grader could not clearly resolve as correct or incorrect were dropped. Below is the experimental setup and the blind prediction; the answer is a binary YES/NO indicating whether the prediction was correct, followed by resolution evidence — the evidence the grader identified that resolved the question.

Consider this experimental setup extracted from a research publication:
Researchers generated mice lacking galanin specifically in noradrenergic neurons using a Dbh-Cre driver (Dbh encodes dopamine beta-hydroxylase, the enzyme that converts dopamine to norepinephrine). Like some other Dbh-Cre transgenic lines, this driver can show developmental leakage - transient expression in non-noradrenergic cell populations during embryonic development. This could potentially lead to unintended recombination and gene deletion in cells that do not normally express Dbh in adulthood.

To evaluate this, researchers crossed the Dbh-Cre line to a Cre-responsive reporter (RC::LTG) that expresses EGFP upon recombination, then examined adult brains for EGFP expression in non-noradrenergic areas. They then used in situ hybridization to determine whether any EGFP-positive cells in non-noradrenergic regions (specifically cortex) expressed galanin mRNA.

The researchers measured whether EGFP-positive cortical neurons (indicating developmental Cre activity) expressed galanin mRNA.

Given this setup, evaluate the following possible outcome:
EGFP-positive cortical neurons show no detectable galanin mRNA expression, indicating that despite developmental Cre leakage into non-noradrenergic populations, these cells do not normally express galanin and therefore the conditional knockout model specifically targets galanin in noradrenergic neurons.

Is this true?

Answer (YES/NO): YES